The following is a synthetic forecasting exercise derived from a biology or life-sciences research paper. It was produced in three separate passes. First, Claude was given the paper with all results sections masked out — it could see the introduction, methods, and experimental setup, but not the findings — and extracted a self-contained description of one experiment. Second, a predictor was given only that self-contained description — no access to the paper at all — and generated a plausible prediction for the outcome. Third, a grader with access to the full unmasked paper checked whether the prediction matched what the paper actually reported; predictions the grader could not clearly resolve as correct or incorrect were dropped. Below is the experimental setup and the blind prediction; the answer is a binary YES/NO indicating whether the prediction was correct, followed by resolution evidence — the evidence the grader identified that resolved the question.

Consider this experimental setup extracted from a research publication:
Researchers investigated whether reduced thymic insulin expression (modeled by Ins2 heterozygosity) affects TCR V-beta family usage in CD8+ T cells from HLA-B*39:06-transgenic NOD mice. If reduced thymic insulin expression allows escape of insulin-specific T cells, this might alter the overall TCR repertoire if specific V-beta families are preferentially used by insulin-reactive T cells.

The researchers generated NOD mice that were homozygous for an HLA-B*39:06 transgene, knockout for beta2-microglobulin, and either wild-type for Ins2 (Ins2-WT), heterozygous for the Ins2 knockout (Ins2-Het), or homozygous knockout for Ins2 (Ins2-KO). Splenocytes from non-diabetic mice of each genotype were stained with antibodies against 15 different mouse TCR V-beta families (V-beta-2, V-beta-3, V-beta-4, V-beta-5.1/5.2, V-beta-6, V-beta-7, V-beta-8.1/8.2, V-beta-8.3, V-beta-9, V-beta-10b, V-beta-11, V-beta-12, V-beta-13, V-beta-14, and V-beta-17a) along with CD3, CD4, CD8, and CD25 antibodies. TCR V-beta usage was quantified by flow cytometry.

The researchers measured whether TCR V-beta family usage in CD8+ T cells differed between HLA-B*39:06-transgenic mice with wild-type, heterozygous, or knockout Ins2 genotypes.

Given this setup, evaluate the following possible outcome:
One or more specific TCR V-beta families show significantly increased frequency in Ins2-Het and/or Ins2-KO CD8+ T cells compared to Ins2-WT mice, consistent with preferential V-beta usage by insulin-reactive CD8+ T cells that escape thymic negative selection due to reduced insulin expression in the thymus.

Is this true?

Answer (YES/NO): NO